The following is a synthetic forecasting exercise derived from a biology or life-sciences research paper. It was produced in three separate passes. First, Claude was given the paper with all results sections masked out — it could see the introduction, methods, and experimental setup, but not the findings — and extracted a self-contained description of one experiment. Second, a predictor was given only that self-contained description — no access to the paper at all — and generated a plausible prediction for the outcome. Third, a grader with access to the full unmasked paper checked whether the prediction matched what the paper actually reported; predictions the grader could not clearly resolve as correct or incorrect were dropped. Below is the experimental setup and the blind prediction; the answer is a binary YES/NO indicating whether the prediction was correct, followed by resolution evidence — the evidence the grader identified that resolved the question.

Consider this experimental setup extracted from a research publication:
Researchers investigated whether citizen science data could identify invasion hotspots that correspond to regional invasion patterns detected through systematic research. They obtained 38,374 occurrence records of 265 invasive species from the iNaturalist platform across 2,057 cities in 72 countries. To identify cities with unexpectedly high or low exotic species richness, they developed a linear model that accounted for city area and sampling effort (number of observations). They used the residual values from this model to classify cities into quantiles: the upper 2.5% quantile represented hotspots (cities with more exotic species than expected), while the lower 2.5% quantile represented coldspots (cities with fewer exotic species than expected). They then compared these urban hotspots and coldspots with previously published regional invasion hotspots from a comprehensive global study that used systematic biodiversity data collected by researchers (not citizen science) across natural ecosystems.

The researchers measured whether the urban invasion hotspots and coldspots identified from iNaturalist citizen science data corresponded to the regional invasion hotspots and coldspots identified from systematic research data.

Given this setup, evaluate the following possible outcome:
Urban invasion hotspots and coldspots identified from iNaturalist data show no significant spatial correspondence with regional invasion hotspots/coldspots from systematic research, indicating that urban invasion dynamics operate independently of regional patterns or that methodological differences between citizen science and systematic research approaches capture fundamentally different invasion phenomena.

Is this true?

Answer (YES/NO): YES